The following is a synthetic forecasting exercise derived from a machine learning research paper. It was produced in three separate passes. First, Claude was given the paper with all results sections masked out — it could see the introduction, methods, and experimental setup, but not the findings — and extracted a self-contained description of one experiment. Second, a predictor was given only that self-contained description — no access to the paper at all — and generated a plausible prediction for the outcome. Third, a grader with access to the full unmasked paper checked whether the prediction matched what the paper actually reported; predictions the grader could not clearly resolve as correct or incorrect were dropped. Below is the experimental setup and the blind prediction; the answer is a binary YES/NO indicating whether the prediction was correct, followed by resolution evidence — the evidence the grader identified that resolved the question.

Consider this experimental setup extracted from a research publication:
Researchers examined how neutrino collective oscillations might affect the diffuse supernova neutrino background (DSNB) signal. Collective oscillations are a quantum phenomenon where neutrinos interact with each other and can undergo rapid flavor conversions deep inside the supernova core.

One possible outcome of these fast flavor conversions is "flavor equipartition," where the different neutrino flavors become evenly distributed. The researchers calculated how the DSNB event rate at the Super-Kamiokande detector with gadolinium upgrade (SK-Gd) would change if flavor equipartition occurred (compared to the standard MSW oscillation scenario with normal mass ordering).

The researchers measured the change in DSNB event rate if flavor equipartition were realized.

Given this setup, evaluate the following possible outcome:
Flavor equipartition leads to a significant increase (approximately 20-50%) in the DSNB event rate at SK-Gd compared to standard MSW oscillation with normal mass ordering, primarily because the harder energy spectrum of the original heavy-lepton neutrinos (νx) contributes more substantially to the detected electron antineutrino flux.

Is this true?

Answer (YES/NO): NO